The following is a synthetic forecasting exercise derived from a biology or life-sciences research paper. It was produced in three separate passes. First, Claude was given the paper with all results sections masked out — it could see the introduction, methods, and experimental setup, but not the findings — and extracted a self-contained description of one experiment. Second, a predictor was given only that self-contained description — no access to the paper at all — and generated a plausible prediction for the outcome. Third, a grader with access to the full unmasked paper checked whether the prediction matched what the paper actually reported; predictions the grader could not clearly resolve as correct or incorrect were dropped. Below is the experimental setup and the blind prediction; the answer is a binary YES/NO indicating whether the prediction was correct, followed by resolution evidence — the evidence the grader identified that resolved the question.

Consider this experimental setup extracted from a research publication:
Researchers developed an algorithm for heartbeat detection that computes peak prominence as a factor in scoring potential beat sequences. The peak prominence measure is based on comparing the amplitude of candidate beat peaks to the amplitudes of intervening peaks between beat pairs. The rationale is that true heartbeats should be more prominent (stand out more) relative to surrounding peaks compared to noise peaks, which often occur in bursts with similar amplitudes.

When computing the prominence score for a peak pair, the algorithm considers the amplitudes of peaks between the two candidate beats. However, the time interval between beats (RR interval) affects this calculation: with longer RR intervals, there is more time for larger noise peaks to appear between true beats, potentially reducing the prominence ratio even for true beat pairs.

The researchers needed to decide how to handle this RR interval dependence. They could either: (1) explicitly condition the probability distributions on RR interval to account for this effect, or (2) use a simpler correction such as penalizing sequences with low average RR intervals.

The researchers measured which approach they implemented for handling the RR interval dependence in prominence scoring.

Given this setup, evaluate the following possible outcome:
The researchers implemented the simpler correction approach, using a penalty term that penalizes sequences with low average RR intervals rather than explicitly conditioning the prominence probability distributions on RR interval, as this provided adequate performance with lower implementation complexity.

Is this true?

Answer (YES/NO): YES